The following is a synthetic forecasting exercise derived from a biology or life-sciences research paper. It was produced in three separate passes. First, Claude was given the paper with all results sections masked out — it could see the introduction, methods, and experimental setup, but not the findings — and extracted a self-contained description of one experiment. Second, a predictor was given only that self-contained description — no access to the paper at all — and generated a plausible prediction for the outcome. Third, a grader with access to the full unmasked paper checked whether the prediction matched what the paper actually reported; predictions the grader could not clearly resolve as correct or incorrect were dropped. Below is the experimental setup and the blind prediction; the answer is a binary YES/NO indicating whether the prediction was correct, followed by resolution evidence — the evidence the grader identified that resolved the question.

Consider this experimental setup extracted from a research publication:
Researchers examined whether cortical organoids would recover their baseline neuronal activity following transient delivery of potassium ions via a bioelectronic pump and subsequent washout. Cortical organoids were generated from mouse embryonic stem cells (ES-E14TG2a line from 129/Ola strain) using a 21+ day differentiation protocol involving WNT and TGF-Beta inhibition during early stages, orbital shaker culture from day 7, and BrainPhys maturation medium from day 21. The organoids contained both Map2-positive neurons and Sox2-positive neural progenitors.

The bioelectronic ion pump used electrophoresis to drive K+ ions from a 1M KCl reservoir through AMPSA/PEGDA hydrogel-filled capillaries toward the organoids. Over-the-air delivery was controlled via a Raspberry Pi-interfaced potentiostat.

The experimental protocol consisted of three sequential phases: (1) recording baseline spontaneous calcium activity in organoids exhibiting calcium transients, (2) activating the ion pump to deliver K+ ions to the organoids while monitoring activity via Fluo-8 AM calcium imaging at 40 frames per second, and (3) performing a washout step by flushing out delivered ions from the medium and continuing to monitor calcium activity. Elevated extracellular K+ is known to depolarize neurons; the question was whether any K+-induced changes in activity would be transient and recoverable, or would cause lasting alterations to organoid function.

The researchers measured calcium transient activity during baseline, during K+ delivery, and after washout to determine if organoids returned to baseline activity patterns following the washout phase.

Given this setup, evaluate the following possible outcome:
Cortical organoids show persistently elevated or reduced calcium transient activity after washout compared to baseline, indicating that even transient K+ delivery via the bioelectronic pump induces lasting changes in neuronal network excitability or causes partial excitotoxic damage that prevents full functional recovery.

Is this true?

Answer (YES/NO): NO